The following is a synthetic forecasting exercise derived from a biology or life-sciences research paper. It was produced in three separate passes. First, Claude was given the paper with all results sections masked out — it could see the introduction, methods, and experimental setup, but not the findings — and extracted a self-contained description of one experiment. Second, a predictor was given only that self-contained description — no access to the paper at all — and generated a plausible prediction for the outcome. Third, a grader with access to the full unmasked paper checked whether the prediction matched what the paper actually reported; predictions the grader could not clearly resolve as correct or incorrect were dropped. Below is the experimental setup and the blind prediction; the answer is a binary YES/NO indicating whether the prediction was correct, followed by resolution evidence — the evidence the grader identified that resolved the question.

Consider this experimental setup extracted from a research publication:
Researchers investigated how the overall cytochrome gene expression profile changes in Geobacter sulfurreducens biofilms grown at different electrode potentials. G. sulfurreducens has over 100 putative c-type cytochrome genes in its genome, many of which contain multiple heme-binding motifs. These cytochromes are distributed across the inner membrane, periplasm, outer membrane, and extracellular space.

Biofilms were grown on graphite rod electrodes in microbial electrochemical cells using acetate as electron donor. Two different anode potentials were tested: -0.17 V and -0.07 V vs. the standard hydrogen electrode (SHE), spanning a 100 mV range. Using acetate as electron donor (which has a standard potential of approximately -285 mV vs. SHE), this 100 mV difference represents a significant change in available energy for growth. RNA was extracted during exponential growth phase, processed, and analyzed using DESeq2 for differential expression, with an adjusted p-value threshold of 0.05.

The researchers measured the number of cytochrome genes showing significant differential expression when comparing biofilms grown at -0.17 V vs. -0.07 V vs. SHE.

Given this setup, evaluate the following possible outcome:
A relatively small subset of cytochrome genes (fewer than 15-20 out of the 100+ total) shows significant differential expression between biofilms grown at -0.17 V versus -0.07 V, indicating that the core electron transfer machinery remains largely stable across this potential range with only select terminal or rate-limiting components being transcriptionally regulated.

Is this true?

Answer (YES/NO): YES